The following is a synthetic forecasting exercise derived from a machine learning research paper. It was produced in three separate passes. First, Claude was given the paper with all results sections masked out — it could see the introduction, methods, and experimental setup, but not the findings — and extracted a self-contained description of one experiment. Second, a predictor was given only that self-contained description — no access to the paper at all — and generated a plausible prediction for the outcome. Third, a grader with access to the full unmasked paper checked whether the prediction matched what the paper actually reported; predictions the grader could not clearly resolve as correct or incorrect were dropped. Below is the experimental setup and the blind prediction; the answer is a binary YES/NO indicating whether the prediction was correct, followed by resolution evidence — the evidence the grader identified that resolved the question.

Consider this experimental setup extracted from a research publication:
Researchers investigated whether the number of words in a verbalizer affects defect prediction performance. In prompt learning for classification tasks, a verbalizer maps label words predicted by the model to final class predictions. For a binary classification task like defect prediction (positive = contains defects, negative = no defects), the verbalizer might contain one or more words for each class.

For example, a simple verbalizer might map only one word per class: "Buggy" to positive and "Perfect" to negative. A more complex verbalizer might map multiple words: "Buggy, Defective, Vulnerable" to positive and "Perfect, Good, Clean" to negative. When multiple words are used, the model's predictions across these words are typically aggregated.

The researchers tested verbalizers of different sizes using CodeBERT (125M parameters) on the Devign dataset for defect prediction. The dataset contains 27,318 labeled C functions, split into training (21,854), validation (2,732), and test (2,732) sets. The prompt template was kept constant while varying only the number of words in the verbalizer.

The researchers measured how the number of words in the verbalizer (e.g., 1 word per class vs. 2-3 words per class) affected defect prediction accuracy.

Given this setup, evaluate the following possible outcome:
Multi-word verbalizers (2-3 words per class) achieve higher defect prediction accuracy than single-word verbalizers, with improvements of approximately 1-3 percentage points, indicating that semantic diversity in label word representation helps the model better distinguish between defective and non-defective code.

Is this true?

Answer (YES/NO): NO